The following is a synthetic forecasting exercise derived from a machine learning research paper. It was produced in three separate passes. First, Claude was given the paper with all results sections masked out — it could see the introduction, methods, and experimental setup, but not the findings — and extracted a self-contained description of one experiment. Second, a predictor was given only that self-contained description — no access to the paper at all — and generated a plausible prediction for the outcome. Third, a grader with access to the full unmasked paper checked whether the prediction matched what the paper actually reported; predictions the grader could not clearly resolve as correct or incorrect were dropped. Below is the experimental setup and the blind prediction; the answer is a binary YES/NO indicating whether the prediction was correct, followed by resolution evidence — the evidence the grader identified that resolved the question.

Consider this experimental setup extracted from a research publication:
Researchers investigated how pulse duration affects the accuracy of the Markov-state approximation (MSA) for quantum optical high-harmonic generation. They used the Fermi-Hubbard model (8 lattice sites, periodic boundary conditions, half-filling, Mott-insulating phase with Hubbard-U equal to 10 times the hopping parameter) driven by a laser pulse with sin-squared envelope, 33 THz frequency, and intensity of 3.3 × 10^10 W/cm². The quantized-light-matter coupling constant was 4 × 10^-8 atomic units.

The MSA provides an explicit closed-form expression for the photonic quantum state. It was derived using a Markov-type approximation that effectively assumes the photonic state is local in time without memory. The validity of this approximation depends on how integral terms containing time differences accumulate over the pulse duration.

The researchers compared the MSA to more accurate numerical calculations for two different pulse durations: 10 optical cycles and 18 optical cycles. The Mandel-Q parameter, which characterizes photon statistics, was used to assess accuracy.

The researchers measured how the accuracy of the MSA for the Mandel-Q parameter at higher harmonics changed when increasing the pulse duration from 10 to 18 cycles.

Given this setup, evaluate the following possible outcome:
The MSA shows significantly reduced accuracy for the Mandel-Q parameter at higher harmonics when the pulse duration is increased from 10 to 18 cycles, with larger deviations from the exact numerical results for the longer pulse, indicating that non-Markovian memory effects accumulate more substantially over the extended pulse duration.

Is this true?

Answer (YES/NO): YES